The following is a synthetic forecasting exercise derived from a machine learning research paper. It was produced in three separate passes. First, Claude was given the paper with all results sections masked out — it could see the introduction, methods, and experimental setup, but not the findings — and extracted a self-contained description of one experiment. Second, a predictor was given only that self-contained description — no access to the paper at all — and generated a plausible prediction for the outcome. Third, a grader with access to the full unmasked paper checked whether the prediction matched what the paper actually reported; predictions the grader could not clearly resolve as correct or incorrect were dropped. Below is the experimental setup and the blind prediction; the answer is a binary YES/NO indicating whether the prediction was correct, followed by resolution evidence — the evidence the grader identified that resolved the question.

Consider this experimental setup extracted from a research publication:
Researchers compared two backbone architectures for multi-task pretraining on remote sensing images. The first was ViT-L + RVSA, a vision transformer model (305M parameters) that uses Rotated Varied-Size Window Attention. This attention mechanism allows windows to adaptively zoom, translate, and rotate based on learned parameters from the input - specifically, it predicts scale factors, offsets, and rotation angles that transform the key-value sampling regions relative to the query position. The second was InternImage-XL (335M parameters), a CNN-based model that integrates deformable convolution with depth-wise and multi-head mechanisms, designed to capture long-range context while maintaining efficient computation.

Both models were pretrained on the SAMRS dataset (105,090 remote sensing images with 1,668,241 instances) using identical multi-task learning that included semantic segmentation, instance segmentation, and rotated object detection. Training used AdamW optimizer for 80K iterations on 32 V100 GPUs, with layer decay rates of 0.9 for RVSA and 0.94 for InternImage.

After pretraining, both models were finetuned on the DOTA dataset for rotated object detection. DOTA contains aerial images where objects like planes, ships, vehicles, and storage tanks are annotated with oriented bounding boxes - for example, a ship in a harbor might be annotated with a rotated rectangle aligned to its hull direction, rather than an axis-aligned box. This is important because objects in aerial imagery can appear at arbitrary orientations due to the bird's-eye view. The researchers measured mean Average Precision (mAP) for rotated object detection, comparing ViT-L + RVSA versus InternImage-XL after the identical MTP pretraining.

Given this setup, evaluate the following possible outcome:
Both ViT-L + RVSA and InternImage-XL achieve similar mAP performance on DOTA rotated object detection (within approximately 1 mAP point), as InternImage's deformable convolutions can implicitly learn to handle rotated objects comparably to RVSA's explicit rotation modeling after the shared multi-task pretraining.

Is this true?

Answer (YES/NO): NO